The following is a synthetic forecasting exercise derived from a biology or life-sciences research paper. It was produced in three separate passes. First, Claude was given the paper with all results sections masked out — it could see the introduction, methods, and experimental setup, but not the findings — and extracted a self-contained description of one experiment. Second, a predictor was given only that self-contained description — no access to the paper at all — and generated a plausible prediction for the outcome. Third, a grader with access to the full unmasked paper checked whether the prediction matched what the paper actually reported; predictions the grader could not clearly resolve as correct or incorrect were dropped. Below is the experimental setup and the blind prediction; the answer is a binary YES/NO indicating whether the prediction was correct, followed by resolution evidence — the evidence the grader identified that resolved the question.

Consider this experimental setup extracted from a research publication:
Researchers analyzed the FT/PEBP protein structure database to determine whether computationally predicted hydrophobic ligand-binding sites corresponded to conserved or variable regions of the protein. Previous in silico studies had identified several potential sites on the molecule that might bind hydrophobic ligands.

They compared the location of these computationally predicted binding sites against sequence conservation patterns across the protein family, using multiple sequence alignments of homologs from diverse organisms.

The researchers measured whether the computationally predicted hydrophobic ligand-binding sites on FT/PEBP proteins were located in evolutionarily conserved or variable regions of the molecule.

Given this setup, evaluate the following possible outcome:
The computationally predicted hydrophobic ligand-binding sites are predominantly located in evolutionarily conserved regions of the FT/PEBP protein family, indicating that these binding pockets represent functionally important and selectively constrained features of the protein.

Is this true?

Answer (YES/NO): NO